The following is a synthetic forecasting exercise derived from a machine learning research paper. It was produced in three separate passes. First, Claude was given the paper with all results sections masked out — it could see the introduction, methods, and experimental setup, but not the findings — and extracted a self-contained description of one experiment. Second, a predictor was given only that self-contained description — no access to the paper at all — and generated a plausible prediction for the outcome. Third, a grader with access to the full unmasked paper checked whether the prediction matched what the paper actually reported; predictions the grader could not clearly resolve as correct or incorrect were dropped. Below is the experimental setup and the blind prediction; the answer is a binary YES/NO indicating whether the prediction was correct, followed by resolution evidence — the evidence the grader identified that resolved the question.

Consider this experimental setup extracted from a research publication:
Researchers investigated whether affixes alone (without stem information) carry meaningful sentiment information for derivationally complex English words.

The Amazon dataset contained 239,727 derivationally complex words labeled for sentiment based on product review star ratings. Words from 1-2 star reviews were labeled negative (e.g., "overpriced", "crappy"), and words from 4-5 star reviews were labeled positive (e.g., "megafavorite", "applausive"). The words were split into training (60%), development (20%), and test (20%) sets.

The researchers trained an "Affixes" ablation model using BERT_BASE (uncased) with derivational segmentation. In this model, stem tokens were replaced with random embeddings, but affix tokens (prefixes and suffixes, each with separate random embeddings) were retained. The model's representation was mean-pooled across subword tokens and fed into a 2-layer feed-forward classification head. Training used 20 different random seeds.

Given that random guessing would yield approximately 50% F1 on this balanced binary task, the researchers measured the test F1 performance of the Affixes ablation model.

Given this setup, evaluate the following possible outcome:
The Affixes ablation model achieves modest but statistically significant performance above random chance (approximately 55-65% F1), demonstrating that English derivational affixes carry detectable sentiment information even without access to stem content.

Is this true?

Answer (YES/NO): NO